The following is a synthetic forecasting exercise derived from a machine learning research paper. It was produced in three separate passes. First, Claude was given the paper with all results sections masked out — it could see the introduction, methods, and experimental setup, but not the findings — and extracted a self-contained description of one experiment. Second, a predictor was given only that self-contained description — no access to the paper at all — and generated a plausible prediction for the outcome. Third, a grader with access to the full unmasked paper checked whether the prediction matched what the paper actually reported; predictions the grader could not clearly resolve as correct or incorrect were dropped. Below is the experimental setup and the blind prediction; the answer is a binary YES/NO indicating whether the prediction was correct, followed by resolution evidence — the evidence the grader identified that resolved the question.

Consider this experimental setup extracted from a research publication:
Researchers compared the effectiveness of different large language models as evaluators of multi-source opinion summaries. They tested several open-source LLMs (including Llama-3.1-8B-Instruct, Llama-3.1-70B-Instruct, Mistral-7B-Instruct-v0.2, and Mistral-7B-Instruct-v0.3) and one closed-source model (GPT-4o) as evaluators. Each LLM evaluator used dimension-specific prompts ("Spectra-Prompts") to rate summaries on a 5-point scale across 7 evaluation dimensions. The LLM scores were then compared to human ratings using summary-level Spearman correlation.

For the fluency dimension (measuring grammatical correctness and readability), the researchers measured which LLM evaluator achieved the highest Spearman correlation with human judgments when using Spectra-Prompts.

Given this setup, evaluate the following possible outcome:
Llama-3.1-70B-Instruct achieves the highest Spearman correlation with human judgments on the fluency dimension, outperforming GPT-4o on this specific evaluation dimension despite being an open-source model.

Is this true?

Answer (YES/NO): YES